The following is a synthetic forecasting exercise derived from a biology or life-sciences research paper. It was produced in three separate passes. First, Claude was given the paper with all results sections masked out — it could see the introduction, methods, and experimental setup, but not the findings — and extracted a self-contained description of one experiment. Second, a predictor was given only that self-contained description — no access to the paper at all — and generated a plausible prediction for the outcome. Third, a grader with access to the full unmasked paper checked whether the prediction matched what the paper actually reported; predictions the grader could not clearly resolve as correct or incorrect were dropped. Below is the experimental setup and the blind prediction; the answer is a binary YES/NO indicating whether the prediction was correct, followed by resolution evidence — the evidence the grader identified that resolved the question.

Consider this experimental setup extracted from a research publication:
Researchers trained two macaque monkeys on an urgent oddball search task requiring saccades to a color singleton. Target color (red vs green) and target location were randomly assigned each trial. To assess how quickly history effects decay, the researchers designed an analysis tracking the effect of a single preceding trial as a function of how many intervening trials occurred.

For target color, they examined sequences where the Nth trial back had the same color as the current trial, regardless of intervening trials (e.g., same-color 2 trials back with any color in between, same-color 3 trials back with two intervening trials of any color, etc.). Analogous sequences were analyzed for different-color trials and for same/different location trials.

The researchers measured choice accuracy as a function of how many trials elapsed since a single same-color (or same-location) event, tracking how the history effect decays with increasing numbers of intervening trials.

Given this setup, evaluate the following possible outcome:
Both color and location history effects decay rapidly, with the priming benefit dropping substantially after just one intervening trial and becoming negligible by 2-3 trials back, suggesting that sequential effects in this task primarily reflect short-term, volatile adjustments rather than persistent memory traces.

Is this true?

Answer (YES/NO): NO